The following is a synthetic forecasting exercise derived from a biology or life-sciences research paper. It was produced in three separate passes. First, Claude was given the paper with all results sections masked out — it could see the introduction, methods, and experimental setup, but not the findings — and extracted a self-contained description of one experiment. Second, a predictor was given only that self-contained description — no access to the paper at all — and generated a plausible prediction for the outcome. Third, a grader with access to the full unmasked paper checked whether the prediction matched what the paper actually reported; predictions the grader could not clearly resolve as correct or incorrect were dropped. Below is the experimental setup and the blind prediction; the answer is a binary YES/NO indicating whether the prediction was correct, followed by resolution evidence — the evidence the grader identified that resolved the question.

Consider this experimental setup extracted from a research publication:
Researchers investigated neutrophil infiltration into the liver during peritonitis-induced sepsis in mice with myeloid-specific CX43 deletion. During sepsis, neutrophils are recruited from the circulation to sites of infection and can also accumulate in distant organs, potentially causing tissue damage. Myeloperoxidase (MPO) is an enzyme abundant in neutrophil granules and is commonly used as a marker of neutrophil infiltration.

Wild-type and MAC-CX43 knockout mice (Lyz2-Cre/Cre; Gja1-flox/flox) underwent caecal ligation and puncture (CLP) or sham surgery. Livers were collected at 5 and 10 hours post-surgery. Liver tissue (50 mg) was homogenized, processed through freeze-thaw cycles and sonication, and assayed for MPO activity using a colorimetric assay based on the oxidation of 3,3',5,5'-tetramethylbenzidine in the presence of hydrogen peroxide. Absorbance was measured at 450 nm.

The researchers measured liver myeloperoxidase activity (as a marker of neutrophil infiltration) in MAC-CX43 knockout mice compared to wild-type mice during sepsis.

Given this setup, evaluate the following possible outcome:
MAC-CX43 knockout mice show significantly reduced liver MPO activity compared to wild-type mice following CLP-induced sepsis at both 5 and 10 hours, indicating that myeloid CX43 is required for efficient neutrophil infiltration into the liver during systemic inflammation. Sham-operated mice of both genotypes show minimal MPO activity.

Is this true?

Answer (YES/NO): NO